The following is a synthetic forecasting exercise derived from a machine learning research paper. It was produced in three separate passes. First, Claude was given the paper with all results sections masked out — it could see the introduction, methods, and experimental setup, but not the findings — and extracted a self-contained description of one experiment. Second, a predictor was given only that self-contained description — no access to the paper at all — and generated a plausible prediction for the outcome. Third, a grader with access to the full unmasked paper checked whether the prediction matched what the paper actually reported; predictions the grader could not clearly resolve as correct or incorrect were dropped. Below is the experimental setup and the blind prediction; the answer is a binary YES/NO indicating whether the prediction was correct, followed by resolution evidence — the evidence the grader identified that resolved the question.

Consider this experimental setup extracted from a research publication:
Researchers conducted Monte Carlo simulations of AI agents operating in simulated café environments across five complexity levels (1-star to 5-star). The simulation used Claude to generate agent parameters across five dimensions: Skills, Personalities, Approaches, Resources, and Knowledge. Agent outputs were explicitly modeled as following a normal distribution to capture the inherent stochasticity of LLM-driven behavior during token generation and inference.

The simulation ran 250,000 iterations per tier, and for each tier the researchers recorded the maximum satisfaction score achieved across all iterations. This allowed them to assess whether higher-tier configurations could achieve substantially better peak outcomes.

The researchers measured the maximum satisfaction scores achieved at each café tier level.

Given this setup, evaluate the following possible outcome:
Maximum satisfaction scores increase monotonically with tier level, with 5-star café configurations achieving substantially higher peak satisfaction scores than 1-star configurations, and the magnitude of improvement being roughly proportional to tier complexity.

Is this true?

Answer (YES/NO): NO